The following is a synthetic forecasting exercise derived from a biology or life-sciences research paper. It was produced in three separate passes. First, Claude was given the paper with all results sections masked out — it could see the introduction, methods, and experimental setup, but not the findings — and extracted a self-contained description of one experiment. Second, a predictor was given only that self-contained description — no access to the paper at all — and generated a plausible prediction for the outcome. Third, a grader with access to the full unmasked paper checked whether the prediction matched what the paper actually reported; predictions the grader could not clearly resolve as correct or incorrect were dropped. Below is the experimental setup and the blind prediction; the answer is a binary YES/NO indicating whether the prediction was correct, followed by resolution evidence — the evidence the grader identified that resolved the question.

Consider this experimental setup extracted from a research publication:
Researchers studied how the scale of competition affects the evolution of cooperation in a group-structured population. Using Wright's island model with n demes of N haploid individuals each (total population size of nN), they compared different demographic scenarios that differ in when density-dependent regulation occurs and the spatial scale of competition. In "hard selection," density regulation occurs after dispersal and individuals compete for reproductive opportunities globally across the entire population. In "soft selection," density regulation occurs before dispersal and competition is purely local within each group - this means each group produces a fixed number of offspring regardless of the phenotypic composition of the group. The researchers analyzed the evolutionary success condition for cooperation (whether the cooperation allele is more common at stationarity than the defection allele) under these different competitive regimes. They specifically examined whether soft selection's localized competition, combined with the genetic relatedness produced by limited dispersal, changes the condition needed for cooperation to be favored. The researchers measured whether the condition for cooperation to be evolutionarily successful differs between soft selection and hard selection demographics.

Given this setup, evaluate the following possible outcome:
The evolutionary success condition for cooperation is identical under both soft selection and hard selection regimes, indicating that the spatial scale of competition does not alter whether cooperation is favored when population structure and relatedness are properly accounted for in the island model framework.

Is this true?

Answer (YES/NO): NO